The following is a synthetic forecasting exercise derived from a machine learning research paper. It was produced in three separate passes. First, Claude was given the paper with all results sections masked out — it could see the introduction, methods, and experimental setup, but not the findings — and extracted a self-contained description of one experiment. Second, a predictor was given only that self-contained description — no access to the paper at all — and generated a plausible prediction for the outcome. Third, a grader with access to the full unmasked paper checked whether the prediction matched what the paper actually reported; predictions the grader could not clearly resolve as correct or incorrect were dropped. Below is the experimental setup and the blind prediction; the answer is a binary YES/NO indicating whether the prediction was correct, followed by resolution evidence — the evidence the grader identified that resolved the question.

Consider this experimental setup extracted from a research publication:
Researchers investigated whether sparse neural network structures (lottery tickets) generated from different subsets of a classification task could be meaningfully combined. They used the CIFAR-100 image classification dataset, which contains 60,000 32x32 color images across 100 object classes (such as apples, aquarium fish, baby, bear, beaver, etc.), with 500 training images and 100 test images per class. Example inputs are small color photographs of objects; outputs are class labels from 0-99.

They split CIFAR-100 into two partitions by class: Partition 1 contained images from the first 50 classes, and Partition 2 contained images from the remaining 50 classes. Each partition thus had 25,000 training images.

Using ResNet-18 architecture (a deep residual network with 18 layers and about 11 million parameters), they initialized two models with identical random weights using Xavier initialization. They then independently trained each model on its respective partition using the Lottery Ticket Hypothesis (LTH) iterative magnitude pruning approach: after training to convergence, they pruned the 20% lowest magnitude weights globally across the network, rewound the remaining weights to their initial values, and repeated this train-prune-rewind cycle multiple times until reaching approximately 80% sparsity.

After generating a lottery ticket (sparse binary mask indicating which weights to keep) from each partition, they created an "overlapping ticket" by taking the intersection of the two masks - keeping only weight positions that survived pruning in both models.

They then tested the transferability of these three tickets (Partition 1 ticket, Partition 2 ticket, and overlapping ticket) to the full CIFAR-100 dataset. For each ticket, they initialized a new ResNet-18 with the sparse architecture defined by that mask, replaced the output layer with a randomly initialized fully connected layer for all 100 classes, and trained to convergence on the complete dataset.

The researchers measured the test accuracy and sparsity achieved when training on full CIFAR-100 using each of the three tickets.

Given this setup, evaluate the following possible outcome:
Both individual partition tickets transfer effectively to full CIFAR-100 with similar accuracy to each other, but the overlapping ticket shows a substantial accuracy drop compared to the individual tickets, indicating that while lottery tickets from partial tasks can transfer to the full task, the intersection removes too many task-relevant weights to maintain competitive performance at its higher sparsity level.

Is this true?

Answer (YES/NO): NO